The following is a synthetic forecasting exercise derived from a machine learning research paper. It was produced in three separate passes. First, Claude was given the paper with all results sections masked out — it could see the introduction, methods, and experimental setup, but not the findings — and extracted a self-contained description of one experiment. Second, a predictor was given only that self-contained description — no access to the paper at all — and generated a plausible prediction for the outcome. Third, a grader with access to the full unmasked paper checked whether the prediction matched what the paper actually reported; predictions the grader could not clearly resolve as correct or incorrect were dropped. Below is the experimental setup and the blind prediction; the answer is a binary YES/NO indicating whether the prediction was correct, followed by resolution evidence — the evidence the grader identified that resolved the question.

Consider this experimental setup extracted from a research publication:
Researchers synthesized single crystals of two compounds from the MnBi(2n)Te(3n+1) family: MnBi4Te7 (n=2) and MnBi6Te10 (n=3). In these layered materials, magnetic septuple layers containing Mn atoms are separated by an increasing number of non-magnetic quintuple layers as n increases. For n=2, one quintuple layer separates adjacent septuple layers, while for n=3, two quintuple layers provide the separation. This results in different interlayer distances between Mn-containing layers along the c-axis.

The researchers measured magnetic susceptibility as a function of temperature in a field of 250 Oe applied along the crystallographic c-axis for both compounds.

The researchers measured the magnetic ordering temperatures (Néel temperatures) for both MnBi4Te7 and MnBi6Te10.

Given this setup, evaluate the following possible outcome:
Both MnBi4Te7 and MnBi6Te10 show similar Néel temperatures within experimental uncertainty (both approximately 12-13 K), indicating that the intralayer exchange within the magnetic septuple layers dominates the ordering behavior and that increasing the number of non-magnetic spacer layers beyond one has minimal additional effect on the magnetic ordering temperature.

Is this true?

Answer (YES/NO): NO